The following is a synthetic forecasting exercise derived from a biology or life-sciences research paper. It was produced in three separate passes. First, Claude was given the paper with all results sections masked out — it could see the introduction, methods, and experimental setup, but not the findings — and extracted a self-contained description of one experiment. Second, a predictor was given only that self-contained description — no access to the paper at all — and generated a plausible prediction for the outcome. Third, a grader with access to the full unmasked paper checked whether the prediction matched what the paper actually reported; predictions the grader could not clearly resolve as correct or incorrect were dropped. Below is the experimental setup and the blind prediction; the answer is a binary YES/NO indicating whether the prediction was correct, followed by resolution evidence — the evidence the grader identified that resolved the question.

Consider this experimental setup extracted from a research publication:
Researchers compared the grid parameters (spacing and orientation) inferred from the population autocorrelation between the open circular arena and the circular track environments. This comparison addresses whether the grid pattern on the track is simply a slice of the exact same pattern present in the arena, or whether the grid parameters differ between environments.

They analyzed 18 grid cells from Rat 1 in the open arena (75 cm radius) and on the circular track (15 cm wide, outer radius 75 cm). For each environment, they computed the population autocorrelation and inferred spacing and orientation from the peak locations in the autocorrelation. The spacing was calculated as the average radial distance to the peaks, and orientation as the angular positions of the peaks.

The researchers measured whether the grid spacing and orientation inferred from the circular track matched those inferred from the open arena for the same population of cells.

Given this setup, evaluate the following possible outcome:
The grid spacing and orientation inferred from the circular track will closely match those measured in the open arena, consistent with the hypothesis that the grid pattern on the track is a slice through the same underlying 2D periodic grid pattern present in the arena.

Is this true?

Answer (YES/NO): NO